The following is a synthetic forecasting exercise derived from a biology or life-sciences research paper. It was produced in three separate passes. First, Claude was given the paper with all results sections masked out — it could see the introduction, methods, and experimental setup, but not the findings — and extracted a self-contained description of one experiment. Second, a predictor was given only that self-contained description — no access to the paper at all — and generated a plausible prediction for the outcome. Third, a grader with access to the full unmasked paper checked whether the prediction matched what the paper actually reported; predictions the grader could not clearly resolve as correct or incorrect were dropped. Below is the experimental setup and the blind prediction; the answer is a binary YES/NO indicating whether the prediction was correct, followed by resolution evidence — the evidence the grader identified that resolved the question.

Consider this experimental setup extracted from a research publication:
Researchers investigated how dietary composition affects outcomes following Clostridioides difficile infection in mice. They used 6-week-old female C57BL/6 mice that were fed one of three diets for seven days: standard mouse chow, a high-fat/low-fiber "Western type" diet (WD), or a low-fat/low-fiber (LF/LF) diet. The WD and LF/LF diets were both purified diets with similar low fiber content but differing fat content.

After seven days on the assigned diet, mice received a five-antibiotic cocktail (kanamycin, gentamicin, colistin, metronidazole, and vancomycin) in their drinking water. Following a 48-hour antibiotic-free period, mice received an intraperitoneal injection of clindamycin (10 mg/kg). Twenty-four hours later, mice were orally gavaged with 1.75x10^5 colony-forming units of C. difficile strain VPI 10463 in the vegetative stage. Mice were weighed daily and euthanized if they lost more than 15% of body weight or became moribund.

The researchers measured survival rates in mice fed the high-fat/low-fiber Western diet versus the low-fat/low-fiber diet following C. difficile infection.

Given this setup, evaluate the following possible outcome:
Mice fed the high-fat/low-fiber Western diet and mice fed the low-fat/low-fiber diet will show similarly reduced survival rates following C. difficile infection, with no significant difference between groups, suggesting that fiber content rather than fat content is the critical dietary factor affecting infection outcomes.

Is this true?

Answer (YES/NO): NO